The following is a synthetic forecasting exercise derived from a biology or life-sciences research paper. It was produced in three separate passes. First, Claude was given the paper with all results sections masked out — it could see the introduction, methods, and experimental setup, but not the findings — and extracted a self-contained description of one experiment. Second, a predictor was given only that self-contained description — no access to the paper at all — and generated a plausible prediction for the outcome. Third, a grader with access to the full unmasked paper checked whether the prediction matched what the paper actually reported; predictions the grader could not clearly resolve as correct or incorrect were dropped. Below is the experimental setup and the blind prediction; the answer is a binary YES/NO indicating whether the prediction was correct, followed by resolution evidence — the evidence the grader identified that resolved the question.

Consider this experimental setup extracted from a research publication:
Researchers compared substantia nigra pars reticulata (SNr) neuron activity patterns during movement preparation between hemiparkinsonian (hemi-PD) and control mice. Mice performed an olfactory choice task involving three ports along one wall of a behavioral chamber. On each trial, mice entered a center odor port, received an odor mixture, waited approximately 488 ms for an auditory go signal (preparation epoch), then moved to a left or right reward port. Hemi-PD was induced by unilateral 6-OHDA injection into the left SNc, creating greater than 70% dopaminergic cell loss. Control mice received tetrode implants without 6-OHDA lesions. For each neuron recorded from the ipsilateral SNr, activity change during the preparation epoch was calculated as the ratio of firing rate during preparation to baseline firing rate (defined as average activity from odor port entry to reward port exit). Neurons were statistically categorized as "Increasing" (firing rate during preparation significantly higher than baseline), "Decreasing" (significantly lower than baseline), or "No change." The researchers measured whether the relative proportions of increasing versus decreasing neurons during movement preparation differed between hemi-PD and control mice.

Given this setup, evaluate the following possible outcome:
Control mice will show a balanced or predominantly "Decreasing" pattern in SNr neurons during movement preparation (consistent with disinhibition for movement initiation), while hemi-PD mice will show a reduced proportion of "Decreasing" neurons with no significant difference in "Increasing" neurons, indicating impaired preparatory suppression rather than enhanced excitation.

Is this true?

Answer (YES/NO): NO